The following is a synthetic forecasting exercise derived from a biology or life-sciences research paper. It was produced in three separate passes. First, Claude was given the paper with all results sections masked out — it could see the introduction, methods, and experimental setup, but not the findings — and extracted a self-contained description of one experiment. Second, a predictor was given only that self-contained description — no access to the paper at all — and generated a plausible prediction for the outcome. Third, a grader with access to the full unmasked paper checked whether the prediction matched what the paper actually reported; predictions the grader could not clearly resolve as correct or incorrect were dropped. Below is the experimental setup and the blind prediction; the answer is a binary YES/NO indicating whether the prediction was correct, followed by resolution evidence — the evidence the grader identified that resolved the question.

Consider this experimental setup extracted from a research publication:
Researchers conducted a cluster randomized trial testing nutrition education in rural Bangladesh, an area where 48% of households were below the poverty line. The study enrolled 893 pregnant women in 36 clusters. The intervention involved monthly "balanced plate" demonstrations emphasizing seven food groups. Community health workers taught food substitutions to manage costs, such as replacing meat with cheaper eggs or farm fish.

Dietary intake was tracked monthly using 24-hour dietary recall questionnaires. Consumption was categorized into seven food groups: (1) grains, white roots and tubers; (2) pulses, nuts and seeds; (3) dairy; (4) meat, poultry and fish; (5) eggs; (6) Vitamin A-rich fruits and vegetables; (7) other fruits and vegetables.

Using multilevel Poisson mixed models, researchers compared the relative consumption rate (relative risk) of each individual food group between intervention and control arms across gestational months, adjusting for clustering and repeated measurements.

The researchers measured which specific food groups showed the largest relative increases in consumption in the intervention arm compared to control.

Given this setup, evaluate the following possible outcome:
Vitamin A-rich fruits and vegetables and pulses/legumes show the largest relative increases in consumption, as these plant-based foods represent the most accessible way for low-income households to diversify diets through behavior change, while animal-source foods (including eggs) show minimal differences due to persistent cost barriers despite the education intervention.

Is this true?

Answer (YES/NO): NO